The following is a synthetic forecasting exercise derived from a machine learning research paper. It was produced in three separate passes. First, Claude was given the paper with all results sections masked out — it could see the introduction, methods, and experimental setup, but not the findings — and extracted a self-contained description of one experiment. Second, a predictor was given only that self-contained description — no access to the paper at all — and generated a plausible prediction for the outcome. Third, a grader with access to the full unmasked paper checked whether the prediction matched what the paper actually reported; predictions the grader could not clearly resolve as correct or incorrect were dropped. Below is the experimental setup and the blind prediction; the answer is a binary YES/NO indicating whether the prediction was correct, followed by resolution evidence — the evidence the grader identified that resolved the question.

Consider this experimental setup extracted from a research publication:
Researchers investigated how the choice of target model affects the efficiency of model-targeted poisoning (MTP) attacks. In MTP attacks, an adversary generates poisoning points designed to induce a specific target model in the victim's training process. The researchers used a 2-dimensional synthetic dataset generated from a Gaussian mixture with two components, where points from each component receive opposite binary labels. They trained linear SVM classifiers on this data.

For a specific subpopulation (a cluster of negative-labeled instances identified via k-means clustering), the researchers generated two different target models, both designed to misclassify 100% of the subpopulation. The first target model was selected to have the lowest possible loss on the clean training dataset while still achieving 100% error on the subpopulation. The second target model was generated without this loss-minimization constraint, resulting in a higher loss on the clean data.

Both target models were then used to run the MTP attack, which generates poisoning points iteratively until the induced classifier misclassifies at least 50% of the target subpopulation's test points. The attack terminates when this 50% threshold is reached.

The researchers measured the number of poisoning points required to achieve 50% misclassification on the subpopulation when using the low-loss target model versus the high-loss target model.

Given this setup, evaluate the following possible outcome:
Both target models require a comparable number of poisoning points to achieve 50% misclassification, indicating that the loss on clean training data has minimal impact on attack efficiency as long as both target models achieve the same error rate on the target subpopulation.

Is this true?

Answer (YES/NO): NO